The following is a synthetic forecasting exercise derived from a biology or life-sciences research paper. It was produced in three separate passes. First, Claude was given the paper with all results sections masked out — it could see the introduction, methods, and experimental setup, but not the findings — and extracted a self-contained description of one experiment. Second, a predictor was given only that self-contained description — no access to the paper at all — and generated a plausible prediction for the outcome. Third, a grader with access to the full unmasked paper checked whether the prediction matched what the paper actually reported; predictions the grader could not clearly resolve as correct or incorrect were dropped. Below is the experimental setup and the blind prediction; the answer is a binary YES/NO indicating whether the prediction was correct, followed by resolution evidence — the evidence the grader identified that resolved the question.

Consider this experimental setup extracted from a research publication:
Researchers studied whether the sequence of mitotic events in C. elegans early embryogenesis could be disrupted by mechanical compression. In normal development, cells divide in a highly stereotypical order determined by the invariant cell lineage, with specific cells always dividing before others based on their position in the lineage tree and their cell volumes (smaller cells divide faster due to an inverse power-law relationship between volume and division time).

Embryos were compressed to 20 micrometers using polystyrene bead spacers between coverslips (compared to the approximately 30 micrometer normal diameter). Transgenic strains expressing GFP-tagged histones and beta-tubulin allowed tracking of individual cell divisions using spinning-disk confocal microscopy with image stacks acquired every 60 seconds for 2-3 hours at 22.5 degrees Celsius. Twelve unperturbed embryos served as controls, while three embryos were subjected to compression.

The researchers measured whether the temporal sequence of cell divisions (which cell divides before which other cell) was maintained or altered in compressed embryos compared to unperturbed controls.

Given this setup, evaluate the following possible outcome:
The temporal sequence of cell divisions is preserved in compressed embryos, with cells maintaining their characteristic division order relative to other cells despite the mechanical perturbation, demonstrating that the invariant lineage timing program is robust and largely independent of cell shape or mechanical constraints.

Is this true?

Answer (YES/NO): YES